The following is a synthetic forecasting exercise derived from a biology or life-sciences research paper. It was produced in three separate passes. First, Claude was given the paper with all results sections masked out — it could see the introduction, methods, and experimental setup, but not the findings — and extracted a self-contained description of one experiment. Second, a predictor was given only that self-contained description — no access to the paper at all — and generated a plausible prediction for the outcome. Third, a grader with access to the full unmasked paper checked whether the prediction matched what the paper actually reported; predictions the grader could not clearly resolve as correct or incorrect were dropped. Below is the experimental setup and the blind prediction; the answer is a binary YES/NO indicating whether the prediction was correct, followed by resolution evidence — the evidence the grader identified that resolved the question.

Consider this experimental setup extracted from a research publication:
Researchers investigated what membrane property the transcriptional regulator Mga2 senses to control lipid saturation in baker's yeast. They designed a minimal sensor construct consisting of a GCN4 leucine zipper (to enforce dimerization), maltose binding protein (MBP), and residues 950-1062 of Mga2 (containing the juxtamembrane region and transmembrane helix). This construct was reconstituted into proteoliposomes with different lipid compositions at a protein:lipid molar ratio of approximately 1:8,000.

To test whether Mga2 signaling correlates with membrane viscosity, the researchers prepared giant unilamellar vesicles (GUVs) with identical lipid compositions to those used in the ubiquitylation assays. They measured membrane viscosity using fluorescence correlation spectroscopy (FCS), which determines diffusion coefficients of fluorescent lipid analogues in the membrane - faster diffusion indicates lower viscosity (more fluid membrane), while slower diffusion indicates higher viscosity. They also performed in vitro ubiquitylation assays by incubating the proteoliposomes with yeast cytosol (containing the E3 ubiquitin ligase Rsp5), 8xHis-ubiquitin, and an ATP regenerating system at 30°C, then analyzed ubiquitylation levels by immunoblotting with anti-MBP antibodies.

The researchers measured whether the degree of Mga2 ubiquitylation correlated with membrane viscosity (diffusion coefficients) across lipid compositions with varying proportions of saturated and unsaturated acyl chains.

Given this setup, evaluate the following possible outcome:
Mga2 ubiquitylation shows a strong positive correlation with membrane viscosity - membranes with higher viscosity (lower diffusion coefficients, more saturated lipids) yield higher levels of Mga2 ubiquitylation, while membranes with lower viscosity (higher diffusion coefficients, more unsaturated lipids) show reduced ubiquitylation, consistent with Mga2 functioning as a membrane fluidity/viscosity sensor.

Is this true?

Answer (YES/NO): NO